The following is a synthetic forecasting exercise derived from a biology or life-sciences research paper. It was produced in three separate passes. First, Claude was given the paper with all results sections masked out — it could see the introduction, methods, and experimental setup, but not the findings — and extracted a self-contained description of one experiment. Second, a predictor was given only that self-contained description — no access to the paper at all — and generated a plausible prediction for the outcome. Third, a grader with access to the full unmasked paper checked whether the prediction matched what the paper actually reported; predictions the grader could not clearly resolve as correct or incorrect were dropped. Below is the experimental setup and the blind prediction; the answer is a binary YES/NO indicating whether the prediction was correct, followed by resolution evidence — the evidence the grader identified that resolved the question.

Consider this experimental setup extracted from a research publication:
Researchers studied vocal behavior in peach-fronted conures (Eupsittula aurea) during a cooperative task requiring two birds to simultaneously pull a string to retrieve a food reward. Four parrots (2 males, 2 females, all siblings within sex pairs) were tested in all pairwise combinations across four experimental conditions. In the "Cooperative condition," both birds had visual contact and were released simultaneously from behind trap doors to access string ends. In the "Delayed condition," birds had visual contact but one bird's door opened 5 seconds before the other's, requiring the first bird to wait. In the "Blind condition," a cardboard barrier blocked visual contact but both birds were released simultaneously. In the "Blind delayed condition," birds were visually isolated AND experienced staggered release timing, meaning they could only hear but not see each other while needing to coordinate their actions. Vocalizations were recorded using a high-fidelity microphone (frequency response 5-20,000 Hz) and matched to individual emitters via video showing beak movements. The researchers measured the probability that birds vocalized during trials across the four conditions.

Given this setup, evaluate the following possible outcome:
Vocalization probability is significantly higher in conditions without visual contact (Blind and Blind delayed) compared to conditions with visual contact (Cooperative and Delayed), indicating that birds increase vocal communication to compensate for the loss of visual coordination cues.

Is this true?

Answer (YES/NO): NO